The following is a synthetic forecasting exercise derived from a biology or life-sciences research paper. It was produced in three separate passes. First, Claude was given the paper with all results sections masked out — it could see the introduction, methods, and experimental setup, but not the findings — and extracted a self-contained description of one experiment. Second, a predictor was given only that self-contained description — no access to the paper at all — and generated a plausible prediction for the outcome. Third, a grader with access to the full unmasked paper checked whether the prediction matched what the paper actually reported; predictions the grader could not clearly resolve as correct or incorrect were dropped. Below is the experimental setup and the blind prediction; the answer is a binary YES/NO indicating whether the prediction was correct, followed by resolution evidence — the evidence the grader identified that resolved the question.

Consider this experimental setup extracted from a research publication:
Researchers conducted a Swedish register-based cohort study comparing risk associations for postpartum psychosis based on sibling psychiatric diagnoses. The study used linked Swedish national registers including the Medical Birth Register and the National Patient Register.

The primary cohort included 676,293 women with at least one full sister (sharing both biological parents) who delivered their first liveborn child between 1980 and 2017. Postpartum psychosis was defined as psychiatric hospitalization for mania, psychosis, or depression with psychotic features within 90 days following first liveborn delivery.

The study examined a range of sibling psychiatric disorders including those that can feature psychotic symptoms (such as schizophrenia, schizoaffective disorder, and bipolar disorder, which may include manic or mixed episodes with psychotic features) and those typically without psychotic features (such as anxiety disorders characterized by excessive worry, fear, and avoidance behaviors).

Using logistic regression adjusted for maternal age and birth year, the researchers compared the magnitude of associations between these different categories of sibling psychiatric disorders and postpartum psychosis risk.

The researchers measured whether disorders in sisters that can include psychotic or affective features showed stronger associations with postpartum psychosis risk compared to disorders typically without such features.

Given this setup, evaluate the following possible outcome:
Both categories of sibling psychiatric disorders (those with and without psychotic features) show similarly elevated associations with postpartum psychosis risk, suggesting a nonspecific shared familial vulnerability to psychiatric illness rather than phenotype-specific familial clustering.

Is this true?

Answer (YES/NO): NO